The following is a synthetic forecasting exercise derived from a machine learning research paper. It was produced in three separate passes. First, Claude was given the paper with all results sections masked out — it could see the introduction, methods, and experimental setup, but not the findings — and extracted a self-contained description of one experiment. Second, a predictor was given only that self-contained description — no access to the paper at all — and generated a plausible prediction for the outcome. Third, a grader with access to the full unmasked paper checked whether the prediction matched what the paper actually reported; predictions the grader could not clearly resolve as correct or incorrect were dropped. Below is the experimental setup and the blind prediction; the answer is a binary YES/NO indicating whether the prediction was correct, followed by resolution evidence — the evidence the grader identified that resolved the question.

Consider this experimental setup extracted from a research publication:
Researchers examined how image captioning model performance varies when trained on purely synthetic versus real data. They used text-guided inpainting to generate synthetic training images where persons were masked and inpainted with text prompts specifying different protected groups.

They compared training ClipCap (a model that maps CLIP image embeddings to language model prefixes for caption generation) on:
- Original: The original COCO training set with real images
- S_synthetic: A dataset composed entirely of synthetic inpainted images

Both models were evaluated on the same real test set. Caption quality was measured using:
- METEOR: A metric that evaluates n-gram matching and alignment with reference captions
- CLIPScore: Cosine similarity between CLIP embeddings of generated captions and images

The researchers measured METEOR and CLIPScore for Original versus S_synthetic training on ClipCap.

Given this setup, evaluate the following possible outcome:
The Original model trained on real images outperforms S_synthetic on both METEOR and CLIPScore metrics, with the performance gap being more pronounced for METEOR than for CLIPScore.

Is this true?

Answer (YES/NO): NO